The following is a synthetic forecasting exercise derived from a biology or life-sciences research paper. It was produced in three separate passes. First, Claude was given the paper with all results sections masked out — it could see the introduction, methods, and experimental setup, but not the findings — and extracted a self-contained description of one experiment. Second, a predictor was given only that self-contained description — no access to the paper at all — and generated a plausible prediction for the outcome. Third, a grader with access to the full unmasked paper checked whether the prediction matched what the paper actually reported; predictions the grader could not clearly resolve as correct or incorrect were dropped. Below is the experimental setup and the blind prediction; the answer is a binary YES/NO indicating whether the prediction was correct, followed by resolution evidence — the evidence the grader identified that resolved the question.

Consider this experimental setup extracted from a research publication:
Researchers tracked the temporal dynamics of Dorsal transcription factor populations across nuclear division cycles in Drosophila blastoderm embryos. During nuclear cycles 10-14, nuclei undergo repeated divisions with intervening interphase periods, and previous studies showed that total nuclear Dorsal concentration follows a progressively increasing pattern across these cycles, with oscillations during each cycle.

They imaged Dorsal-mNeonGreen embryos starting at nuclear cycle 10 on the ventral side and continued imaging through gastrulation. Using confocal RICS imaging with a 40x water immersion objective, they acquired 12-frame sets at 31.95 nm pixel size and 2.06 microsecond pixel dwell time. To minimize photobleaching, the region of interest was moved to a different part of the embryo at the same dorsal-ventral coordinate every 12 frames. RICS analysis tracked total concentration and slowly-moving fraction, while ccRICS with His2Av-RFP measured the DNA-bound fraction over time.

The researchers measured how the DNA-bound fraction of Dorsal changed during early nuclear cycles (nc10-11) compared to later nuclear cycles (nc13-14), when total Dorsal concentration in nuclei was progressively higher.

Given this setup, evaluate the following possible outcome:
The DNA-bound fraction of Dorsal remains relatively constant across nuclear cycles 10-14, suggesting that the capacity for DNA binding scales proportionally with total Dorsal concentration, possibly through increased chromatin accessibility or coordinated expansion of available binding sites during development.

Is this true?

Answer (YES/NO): NO